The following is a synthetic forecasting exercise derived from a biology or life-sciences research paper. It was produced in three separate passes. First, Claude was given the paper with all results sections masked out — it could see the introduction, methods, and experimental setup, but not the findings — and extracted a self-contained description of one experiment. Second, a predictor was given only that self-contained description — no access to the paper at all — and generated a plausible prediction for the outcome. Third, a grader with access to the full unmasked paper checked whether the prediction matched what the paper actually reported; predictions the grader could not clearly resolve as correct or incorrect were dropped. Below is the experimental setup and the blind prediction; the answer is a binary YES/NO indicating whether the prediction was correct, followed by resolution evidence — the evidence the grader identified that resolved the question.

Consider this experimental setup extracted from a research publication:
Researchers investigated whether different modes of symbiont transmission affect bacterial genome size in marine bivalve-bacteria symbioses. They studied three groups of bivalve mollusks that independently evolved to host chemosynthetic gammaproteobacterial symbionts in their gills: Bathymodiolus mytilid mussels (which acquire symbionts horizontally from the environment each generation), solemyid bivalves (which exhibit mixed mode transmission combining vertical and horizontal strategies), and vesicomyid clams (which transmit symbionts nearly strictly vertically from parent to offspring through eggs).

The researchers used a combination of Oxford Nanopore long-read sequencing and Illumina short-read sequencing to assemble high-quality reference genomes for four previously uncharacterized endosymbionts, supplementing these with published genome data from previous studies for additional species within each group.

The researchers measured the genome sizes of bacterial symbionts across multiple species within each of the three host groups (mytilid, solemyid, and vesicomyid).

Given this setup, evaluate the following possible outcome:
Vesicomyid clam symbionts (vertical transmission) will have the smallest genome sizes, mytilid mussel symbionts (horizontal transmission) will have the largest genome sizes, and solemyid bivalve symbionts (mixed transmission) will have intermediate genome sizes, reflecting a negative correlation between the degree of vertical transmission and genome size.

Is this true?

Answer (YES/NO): NO